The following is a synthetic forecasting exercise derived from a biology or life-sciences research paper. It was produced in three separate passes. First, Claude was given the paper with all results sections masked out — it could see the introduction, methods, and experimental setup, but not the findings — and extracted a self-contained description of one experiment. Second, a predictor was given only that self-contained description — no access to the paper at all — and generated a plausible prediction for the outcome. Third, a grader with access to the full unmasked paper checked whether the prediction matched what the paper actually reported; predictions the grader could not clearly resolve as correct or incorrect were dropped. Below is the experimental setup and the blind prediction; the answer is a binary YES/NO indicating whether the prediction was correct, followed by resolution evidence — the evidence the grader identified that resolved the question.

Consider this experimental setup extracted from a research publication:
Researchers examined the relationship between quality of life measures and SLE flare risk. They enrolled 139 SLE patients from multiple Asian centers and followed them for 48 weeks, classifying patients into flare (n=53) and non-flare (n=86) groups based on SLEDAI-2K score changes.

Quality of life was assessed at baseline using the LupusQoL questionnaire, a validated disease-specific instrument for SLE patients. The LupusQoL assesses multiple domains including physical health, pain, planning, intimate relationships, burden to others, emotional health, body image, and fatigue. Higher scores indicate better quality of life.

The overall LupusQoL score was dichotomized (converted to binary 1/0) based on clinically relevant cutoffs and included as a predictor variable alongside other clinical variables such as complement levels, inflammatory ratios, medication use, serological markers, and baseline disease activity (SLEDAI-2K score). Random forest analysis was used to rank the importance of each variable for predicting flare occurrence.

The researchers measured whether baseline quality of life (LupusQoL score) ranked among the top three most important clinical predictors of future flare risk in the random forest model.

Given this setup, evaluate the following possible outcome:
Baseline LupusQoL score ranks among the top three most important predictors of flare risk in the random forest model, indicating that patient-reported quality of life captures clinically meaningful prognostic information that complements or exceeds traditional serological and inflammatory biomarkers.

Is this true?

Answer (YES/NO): NO